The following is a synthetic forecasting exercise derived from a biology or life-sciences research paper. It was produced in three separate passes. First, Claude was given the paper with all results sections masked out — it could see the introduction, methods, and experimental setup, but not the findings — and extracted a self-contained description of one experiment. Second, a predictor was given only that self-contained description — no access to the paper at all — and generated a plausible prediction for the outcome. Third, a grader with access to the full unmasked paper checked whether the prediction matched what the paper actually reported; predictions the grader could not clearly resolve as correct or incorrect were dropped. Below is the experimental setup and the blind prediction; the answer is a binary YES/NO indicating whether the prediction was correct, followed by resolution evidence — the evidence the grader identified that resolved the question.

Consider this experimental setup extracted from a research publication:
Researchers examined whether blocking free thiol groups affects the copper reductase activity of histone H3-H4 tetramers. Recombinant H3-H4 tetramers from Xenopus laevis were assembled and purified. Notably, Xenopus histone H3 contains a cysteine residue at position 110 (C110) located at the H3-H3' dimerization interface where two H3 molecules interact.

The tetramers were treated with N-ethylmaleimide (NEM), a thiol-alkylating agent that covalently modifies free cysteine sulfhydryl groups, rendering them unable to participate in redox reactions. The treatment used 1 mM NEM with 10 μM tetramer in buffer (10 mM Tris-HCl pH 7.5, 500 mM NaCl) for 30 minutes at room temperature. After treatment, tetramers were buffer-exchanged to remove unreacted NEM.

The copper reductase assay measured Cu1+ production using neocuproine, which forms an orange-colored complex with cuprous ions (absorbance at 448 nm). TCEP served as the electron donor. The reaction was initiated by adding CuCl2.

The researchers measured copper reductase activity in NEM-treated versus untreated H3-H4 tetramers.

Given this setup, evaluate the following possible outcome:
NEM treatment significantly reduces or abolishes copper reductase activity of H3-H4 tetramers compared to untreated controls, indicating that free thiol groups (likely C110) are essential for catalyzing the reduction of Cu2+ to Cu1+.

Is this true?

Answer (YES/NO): YES